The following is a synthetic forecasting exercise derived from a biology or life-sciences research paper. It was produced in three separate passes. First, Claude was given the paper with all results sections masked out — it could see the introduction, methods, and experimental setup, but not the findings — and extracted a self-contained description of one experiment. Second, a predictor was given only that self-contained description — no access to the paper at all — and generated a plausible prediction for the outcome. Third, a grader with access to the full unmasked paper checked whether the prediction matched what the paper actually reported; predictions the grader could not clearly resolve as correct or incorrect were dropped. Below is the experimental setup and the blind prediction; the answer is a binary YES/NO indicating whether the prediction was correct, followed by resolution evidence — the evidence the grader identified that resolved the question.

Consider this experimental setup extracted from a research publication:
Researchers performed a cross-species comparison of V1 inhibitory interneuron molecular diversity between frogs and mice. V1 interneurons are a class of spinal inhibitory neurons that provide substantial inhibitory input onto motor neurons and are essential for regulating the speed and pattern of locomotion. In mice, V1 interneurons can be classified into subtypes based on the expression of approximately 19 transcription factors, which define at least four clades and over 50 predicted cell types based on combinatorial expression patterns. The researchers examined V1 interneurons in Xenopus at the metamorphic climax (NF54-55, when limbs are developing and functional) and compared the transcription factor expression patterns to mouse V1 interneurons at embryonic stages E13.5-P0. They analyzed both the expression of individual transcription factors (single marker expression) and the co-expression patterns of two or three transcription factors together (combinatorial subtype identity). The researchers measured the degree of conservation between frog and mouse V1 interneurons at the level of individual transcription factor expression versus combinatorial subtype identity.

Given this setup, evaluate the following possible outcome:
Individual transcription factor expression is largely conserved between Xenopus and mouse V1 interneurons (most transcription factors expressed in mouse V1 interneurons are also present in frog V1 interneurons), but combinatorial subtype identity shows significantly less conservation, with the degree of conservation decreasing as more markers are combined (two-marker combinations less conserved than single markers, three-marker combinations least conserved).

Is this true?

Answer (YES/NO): YES